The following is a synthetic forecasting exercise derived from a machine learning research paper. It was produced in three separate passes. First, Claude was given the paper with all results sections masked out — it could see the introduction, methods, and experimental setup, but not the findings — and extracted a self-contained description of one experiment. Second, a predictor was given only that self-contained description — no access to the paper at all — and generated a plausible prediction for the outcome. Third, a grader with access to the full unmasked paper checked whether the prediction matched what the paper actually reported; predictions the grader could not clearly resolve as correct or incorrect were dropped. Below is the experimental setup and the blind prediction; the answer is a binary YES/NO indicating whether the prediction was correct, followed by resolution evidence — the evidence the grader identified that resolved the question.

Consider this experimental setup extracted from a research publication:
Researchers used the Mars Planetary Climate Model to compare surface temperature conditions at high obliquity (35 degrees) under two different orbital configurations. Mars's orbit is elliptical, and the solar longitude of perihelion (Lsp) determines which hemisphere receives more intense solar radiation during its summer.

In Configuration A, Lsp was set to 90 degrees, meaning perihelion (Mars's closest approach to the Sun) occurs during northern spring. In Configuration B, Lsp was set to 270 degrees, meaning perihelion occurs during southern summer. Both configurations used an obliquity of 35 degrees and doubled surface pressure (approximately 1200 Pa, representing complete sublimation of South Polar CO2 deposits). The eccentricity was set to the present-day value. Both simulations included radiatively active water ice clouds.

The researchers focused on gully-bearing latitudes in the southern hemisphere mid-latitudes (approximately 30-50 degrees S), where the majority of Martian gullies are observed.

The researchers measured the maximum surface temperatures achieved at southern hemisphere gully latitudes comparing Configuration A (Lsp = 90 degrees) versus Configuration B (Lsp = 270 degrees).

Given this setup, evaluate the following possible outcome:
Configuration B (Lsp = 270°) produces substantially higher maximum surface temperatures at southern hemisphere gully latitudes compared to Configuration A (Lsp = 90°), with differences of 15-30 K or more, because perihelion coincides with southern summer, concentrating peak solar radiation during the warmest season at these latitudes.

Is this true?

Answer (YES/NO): NO